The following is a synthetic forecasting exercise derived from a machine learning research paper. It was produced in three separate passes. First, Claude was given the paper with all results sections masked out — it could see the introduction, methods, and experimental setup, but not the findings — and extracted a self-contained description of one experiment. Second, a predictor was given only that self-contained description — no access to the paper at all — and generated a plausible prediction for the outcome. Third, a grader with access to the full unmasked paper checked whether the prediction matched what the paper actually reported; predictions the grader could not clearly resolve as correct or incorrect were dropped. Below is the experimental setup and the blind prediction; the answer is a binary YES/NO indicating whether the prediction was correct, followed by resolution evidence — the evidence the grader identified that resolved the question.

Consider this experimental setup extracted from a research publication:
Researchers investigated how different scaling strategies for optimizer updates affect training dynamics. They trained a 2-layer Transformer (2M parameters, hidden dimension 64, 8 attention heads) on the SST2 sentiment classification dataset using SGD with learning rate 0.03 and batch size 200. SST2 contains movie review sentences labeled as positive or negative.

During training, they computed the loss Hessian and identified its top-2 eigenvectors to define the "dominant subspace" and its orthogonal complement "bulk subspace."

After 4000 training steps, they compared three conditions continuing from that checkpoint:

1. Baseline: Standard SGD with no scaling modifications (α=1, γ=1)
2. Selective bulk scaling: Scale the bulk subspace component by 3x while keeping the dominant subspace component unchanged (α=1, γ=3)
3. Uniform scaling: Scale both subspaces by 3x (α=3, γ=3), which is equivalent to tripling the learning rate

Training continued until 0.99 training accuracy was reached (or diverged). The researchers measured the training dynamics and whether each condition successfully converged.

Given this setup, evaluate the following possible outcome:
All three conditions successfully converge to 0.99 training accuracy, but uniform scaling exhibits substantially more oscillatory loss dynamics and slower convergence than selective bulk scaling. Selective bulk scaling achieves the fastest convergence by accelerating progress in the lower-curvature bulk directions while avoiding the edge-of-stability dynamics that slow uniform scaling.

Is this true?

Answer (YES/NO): NO